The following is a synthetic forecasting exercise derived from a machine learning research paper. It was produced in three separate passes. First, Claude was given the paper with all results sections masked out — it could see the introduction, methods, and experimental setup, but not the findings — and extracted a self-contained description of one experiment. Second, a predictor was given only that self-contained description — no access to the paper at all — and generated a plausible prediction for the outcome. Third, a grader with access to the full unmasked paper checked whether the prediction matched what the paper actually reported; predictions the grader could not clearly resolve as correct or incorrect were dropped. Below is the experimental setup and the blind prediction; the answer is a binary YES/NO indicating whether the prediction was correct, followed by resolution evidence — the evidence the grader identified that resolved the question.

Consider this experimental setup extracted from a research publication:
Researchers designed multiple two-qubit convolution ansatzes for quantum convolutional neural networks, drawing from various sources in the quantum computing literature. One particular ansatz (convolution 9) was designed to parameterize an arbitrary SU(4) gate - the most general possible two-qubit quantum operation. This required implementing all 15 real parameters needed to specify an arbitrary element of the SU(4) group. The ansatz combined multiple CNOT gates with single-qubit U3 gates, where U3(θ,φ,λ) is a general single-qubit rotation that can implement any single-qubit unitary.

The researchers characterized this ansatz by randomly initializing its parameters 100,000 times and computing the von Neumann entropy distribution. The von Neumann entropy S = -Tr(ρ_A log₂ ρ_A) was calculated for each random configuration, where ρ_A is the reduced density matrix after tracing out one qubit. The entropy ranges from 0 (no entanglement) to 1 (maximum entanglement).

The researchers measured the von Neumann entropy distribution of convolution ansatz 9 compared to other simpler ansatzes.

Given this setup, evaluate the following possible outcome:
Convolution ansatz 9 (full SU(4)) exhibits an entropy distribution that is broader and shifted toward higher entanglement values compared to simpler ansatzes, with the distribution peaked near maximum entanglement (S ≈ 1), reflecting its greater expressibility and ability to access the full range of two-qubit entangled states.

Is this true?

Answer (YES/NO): NO